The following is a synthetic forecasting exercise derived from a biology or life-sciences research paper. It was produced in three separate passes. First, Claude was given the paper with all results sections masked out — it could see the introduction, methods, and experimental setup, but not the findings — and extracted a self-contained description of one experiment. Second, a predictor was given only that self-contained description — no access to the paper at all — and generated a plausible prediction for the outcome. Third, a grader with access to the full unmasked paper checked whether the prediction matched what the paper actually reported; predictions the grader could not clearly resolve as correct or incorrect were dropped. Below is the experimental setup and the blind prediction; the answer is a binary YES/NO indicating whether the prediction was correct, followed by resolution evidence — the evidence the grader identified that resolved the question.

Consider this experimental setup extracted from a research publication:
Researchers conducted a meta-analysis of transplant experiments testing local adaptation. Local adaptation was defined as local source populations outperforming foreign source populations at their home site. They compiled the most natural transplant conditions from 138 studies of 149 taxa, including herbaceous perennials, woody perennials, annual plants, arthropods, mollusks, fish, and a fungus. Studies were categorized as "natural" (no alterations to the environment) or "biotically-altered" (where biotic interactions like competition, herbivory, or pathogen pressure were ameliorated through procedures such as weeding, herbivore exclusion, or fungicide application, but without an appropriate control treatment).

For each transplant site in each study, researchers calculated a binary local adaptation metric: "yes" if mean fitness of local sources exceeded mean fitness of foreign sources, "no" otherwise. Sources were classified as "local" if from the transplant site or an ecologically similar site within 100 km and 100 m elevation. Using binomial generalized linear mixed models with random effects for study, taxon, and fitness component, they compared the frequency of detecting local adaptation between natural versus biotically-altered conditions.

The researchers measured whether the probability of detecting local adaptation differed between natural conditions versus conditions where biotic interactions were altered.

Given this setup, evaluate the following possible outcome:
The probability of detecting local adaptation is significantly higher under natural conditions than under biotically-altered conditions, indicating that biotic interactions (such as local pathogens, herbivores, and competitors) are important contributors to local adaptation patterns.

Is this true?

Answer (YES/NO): NO